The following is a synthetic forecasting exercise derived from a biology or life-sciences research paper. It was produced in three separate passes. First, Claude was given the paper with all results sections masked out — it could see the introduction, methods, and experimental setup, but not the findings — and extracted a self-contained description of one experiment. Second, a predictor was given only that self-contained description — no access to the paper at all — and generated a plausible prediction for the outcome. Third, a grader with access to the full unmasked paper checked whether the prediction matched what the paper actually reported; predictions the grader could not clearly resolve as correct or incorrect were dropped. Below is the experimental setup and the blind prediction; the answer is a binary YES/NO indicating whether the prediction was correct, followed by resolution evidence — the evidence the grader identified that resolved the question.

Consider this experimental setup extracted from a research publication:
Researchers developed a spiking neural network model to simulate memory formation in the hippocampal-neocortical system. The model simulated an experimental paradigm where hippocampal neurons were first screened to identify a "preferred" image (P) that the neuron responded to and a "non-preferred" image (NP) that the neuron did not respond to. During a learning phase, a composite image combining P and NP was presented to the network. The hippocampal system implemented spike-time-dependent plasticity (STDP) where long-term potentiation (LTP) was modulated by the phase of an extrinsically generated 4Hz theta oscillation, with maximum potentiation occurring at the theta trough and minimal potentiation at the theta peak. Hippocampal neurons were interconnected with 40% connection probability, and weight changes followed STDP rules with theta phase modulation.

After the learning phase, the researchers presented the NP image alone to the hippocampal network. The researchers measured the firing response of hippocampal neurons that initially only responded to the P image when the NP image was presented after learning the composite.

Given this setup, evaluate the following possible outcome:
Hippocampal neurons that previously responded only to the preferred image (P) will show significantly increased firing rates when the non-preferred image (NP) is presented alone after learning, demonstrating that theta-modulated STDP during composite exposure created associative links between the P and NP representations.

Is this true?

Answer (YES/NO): YES